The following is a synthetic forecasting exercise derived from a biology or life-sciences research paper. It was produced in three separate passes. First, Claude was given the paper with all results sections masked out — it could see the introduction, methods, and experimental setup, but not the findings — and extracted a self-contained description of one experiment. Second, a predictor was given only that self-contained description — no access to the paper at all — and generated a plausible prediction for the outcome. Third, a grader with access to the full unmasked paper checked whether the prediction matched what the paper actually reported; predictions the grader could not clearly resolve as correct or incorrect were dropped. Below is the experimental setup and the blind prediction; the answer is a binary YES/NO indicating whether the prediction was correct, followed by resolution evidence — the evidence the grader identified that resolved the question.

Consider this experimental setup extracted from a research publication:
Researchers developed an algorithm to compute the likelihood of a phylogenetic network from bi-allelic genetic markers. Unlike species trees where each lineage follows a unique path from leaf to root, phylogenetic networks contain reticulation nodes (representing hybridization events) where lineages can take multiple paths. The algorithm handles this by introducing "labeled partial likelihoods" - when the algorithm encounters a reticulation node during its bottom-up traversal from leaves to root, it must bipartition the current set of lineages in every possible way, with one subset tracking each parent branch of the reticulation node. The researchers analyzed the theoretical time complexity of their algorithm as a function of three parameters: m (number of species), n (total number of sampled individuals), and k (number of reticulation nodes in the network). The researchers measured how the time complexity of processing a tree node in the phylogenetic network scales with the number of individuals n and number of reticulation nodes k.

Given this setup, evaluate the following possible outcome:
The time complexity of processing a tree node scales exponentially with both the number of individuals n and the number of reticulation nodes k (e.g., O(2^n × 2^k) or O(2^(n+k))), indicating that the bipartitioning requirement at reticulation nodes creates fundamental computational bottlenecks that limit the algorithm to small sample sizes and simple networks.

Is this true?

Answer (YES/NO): NO